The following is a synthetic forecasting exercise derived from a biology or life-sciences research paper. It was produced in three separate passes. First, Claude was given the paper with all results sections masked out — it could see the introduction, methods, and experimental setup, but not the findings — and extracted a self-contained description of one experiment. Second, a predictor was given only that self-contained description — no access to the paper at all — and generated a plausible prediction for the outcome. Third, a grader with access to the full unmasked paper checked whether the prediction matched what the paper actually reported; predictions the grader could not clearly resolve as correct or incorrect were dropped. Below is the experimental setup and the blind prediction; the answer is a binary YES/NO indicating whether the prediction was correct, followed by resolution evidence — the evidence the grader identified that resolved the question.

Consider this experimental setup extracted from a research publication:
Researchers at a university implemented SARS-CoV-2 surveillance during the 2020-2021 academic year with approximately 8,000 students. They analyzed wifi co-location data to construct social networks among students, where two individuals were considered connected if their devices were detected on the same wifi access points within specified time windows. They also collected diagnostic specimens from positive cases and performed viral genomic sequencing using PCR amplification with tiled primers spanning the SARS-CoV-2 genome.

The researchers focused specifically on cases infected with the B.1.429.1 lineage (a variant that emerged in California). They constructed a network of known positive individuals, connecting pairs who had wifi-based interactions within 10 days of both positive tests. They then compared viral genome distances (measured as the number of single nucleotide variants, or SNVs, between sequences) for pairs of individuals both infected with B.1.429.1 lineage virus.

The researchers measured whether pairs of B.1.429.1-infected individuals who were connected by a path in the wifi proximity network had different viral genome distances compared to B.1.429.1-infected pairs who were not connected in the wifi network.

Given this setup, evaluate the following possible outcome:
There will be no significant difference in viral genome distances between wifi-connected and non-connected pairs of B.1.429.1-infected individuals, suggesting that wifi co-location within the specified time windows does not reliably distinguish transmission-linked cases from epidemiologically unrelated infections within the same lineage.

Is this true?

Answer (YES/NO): NO